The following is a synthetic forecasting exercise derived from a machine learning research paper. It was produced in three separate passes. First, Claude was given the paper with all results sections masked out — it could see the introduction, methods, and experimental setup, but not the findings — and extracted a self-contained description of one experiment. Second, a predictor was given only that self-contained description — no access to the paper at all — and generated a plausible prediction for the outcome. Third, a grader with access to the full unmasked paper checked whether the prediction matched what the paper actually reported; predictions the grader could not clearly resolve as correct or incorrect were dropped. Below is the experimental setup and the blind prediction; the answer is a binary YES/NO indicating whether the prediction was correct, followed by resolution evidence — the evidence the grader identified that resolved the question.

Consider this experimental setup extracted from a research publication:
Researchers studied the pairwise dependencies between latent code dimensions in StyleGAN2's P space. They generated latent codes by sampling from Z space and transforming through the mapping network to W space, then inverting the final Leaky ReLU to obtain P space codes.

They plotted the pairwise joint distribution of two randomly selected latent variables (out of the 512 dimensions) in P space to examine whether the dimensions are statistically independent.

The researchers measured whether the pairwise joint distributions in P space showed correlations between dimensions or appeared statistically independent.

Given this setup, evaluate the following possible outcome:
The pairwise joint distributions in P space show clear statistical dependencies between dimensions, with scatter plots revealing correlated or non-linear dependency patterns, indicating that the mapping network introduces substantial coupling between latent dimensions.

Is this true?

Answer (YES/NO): YES